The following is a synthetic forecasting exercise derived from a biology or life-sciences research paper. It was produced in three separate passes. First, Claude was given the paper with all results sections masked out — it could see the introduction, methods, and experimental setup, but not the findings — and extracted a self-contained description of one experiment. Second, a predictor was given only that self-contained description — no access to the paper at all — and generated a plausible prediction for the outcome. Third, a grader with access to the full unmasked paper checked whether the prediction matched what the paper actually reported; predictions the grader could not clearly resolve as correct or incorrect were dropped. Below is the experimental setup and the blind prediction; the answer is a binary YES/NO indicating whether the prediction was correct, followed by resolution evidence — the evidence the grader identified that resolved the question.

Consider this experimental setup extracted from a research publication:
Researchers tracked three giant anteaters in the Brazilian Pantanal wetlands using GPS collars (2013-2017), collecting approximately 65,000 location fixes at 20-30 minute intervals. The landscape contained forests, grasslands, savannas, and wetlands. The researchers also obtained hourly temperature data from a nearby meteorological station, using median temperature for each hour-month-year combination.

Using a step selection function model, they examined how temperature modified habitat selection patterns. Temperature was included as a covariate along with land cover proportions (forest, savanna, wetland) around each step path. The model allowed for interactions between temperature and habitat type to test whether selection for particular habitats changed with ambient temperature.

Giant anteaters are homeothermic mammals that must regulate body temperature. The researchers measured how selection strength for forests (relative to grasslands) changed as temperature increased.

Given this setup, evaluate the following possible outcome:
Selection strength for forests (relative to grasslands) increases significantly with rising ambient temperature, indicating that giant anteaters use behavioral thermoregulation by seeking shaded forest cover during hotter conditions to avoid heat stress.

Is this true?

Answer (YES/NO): YES